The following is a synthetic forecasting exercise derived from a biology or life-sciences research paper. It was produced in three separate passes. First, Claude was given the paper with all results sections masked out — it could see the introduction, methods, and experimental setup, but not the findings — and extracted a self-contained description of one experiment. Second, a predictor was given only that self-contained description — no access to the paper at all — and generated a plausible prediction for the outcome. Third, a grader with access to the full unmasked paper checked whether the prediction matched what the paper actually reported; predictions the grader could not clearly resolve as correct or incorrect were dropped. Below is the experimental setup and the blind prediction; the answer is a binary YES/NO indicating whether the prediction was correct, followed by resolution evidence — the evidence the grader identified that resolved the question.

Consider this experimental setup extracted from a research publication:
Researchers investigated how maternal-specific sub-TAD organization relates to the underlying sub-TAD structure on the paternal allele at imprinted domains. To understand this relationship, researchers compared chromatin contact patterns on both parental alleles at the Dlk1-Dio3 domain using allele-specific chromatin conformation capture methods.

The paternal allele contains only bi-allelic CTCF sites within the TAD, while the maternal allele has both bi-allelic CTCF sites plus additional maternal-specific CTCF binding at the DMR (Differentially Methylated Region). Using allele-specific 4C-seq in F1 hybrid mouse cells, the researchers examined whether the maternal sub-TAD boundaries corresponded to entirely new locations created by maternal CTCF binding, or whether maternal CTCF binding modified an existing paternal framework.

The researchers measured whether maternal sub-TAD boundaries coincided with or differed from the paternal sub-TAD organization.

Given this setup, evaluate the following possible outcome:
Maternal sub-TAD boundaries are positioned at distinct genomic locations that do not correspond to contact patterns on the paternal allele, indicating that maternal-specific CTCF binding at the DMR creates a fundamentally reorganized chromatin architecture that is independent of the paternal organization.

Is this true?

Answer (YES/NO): NO